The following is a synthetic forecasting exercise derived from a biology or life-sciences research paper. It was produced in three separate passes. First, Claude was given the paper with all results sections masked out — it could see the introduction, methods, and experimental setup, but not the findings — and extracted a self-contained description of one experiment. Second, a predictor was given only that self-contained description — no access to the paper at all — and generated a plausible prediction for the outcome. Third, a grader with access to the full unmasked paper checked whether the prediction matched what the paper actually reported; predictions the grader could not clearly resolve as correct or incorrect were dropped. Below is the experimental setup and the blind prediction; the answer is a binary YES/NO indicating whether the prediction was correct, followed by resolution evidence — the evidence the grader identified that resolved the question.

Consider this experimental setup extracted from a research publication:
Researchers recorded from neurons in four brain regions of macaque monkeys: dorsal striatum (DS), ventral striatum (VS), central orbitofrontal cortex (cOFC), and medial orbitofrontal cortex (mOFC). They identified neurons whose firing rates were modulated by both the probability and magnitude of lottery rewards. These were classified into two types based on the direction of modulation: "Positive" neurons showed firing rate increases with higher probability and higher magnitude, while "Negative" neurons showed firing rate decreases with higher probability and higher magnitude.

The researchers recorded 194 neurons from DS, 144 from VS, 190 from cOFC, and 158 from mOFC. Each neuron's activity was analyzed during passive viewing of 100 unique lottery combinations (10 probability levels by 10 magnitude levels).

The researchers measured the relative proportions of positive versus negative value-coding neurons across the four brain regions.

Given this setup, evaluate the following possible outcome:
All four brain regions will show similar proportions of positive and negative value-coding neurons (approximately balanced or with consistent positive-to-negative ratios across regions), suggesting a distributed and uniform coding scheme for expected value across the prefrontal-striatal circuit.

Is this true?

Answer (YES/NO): NO